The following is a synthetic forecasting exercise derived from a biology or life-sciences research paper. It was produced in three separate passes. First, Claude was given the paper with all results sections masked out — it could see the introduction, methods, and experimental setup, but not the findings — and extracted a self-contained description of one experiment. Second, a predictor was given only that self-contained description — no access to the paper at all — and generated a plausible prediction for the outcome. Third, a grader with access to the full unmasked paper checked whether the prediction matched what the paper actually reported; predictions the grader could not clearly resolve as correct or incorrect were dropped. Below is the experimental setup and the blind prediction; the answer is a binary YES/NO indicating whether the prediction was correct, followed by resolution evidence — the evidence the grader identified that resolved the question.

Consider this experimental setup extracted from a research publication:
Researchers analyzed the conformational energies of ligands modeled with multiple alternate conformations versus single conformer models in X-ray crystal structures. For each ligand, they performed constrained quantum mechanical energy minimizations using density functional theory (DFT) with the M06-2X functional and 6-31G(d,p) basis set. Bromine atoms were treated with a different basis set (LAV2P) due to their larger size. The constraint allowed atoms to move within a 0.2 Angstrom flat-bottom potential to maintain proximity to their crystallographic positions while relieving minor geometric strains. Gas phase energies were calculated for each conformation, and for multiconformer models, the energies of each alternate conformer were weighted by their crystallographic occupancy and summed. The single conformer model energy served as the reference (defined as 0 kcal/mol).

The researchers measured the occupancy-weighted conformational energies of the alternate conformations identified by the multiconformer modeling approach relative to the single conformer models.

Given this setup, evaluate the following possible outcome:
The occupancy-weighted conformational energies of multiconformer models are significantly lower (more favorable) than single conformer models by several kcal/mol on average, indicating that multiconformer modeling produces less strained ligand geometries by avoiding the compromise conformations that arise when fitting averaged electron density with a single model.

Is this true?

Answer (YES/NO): NO